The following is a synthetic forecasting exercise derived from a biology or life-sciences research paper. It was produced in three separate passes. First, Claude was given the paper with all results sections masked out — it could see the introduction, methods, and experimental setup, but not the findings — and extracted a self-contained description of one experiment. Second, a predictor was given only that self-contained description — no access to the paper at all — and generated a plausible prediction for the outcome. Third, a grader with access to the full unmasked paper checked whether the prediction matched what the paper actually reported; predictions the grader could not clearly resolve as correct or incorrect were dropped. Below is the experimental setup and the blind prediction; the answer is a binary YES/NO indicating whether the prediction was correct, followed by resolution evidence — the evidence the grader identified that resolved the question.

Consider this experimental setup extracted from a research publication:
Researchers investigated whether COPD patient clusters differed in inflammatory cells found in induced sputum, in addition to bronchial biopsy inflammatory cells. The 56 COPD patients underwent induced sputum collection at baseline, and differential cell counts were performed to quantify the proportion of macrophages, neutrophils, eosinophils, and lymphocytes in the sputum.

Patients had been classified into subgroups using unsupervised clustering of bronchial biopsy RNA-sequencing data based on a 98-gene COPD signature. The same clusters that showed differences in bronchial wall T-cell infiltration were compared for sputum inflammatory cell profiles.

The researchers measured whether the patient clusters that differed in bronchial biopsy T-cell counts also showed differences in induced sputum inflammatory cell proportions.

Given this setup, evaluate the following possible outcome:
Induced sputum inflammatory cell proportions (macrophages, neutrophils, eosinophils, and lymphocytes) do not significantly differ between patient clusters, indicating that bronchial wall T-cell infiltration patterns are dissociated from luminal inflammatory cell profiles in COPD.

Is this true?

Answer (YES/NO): NO